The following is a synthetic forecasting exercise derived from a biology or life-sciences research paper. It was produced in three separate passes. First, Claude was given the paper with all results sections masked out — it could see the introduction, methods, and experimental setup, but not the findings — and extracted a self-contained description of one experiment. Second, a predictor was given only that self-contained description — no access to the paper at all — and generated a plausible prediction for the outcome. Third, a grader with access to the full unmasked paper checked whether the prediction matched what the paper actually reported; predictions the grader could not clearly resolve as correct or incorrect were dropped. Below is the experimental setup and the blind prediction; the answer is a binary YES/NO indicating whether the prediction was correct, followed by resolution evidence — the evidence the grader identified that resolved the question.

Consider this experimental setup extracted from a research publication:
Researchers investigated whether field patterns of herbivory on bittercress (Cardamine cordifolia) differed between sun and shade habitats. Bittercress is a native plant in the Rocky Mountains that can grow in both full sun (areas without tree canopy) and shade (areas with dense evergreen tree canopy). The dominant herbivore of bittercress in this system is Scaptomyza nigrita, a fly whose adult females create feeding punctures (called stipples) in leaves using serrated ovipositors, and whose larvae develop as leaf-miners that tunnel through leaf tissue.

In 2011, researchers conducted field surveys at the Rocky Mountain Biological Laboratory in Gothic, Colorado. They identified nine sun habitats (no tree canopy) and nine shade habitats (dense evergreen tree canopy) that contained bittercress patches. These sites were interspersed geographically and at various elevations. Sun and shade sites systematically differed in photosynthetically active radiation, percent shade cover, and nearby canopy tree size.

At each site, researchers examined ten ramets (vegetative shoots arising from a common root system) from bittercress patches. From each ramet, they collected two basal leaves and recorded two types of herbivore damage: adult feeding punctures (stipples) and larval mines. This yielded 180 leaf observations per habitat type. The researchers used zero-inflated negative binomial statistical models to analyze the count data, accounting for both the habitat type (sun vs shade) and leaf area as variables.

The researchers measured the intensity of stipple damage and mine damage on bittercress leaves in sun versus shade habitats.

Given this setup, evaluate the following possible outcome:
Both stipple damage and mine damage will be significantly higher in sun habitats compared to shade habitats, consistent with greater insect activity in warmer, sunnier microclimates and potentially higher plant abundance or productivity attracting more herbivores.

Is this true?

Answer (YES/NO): YES